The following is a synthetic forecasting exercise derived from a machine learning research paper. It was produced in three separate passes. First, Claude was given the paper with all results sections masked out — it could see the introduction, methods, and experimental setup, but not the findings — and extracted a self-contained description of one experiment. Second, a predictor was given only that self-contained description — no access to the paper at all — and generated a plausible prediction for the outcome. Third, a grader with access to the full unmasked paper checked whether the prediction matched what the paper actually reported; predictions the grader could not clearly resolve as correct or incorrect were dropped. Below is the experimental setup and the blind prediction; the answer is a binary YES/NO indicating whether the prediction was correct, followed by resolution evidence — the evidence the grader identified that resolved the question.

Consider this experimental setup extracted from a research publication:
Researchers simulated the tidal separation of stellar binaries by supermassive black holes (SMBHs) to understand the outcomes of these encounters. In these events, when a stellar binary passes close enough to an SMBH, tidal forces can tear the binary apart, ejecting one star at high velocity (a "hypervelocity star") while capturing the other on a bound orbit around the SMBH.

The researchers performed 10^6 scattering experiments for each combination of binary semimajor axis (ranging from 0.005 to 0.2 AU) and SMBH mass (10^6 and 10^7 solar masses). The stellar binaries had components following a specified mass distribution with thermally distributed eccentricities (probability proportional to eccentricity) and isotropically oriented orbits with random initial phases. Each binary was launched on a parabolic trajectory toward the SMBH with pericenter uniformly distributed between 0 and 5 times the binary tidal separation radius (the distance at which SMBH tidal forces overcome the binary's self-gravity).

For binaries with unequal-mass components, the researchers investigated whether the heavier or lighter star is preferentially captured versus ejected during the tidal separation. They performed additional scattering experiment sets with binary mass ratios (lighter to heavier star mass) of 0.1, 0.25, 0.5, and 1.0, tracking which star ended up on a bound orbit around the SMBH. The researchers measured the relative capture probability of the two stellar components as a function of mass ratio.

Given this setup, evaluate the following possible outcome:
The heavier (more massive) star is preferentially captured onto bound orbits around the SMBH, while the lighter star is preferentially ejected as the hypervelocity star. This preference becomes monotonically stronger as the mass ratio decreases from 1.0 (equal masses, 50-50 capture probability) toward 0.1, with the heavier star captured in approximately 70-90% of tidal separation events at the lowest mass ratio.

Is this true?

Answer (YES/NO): NO